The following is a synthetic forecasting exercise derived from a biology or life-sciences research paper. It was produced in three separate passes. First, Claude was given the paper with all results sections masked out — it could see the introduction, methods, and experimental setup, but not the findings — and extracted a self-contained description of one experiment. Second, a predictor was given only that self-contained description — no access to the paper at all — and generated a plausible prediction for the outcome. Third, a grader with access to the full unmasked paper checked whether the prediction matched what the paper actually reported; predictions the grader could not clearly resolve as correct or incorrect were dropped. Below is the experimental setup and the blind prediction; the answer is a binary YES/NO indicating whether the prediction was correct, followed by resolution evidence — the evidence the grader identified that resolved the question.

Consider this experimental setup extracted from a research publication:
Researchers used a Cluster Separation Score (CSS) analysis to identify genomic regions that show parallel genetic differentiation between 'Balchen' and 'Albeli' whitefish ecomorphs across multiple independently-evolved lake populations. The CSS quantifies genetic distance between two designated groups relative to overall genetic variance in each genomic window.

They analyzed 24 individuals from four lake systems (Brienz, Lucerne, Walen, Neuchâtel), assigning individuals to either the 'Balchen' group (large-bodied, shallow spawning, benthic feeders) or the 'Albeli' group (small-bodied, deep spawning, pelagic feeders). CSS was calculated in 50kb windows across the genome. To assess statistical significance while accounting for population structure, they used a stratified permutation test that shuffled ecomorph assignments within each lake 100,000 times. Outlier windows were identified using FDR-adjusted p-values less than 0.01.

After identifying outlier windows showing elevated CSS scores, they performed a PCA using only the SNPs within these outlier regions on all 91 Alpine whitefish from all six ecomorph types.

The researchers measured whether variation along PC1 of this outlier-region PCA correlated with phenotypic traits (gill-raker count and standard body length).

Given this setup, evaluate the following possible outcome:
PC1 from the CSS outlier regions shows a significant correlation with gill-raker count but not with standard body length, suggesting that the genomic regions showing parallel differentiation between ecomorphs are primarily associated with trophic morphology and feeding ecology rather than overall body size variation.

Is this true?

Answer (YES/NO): NO